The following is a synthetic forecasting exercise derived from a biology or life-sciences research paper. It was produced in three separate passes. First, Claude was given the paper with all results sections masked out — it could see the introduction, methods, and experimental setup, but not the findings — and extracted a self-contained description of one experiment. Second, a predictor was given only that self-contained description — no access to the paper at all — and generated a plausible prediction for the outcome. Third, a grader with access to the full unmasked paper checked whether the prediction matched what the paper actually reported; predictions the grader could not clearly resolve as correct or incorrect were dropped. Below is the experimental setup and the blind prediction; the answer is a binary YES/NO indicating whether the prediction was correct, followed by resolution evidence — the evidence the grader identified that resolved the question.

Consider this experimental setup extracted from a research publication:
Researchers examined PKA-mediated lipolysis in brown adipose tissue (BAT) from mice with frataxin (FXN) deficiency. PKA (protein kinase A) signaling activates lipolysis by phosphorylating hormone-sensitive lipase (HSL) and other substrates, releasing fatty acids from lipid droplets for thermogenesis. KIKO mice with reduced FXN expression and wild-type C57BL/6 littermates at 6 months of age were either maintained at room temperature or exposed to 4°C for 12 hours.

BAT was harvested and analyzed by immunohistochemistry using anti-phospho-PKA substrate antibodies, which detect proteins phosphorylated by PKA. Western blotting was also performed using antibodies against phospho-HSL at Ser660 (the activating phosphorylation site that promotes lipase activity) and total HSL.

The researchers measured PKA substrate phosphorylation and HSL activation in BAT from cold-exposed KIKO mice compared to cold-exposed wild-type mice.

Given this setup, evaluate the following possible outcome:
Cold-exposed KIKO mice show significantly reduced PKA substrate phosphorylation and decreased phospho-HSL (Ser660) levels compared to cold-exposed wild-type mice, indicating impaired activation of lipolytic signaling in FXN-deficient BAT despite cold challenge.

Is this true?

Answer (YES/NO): YES